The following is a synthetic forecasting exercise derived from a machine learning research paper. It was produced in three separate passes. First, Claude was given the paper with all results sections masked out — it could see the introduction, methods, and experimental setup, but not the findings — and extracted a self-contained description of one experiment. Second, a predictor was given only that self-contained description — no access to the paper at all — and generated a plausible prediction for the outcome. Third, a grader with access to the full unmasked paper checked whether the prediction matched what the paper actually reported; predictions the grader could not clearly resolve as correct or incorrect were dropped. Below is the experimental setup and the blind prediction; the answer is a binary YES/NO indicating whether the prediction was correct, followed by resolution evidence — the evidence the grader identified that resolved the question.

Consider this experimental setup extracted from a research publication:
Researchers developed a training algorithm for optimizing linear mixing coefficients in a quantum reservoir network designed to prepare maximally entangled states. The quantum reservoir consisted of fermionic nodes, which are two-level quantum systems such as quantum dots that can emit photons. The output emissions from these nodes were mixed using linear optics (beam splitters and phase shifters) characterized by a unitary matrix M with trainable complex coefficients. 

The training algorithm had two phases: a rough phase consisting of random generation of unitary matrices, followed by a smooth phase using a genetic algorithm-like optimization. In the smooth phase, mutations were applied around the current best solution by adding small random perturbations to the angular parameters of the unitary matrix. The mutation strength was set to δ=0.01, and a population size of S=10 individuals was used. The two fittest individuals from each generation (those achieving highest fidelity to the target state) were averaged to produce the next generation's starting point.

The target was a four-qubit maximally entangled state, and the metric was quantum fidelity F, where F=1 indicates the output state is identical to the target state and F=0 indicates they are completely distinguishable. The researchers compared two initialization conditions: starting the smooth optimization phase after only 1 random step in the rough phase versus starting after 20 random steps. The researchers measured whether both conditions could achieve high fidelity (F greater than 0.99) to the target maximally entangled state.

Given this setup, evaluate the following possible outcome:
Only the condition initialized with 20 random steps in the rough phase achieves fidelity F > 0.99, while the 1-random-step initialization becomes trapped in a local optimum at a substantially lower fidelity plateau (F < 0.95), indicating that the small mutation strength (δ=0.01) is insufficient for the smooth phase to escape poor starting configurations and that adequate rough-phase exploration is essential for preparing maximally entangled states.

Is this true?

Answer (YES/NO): NO